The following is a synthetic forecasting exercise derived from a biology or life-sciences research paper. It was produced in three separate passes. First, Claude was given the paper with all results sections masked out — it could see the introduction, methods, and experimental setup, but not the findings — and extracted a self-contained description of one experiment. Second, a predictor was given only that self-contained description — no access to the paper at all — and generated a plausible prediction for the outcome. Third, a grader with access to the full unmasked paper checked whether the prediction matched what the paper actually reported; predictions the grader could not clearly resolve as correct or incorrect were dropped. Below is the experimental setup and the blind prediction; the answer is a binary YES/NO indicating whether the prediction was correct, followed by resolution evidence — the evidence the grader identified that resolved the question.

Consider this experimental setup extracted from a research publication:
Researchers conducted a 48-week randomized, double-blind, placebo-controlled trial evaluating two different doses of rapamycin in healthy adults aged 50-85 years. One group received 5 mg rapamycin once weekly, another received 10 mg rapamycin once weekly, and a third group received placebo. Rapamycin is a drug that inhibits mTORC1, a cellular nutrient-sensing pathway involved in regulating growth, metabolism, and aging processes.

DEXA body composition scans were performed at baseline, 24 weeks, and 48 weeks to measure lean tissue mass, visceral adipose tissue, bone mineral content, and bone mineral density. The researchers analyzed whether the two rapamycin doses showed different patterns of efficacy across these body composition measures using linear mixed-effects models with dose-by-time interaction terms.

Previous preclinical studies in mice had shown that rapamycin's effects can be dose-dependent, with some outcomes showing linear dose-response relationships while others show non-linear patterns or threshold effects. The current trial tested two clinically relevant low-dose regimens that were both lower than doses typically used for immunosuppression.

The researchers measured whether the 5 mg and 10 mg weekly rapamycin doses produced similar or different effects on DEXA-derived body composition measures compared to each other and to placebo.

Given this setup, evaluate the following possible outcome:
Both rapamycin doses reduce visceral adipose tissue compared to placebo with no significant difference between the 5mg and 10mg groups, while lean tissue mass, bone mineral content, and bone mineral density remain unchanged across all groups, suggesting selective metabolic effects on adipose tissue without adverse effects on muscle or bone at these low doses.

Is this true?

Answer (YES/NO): NO